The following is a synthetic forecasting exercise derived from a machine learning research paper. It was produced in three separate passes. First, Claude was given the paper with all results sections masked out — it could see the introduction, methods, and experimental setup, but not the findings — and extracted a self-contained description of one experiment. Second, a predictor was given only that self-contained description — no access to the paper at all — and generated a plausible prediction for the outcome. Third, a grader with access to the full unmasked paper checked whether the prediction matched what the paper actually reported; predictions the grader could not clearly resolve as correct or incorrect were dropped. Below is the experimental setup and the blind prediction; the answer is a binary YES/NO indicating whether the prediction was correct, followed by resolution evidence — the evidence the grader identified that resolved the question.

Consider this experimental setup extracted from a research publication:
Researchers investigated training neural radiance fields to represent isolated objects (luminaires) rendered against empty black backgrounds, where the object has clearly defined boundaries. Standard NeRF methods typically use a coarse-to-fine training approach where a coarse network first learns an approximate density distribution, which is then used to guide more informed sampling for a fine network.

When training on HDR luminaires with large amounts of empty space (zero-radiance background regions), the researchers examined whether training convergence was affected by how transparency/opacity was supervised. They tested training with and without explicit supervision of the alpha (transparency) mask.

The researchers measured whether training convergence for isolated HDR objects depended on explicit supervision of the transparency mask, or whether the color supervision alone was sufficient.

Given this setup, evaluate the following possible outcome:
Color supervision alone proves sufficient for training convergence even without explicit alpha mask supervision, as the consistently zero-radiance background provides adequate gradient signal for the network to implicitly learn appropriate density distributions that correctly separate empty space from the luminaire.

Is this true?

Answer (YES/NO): NO